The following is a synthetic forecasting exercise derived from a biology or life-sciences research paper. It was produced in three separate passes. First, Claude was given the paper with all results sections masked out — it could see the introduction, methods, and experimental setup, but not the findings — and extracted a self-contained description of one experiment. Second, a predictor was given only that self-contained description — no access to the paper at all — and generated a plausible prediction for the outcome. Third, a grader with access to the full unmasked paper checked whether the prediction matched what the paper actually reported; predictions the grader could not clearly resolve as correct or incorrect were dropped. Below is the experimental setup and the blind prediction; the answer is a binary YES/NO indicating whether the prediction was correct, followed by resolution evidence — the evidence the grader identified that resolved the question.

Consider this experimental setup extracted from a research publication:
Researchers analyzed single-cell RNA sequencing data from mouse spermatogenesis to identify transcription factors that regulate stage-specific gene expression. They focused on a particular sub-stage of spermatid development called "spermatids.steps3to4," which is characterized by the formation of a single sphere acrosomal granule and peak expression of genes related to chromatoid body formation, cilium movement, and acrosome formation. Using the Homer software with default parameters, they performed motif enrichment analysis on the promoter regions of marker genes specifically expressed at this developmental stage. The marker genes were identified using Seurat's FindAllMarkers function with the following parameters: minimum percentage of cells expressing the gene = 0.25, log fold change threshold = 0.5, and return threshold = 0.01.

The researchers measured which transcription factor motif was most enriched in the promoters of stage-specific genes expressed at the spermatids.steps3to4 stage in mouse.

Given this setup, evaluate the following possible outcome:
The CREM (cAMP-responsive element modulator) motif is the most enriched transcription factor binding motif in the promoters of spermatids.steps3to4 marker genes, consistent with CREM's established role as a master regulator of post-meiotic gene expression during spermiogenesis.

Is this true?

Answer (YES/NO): NO